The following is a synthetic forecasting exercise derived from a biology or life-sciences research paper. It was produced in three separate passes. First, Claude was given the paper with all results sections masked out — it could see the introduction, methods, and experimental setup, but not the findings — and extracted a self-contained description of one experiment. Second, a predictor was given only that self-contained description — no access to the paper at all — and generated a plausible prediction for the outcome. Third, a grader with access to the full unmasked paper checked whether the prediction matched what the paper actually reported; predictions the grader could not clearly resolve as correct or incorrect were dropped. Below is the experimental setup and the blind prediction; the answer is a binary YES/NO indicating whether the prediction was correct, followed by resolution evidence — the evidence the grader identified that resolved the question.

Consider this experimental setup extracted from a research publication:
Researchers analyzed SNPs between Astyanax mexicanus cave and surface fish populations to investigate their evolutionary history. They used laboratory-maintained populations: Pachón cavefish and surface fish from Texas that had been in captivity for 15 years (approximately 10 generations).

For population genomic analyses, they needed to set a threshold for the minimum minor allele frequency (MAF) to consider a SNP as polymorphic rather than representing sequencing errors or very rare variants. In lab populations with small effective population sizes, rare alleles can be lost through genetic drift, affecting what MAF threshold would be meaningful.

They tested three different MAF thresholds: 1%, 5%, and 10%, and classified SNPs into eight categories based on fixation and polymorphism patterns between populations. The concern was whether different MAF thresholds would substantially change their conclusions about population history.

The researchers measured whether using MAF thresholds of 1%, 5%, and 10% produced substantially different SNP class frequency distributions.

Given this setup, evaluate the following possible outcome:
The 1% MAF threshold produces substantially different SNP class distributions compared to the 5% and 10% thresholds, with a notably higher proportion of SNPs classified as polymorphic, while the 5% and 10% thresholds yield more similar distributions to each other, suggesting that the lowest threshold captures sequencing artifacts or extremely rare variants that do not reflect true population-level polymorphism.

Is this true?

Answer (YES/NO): NO